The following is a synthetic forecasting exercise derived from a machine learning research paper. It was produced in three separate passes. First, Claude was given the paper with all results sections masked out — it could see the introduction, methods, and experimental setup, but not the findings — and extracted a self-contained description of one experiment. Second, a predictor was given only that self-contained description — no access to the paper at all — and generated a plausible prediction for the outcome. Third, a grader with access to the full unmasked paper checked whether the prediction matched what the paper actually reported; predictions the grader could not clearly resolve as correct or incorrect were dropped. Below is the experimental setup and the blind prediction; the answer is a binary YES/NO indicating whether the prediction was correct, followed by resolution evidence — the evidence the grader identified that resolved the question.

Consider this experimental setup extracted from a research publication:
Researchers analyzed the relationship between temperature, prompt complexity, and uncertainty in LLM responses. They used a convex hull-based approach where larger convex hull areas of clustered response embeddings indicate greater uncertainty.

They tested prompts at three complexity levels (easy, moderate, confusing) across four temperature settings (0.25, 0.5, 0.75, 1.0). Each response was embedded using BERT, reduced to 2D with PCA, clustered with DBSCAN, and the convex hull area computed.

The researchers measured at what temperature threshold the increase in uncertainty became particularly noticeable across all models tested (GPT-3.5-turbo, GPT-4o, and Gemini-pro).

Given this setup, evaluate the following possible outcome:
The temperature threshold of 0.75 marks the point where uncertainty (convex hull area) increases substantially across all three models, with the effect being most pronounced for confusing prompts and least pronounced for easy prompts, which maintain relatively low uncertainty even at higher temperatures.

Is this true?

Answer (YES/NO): YES